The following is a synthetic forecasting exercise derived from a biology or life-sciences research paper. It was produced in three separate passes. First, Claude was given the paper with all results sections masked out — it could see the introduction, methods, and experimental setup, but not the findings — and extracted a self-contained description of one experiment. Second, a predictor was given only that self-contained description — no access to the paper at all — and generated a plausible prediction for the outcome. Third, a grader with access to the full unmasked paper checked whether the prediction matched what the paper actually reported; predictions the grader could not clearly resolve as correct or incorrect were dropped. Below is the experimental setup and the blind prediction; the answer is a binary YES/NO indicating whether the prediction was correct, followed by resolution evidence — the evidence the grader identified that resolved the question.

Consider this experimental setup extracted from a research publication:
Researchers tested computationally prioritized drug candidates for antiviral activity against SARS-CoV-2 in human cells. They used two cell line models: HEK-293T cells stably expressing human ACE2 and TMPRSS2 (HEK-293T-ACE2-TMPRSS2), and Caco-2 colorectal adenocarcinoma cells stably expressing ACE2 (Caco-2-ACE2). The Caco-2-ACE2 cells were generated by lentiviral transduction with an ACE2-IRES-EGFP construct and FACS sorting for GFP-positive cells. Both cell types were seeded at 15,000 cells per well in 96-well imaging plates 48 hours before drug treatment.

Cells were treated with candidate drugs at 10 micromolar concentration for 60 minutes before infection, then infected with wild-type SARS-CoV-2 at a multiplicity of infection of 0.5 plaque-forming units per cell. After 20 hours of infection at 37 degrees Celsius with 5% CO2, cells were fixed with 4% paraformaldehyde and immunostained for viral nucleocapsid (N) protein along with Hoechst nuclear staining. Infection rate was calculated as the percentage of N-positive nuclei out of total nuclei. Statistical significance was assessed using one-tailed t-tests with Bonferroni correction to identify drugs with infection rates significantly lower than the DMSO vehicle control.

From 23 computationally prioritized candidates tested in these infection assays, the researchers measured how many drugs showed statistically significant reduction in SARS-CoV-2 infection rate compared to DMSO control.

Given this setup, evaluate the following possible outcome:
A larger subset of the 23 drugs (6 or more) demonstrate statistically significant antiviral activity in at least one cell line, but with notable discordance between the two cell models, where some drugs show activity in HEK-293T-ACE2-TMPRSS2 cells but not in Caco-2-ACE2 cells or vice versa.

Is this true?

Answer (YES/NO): NO